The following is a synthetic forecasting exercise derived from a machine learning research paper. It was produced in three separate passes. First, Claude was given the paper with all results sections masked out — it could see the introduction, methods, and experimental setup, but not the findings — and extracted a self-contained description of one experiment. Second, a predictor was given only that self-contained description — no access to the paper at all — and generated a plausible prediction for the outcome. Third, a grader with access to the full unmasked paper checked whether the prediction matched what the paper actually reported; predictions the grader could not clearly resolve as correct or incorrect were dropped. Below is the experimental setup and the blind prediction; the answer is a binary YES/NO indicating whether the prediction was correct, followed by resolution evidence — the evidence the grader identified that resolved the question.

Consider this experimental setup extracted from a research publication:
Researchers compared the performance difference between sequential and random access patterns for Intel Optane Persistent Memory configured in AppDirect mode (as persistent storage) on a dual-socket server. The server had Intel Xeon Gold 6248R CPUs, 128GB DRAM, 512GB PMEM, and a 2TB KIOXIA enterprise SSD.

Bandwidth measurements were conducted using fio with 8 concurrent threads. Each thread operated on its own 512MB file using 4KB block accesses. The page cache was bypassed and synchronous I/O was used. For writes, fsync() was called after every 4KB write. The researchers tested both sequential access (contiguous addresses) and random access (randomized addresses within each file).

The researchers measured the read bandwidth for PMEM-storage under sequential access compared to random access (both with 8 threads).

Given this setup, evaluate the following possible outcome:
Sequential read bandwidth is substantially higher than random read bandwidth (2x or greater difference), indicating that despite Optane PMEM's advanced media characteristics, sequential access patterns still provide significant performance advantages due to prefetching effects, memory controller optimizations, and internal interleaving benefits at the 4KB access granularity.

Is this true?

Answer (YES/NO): NO